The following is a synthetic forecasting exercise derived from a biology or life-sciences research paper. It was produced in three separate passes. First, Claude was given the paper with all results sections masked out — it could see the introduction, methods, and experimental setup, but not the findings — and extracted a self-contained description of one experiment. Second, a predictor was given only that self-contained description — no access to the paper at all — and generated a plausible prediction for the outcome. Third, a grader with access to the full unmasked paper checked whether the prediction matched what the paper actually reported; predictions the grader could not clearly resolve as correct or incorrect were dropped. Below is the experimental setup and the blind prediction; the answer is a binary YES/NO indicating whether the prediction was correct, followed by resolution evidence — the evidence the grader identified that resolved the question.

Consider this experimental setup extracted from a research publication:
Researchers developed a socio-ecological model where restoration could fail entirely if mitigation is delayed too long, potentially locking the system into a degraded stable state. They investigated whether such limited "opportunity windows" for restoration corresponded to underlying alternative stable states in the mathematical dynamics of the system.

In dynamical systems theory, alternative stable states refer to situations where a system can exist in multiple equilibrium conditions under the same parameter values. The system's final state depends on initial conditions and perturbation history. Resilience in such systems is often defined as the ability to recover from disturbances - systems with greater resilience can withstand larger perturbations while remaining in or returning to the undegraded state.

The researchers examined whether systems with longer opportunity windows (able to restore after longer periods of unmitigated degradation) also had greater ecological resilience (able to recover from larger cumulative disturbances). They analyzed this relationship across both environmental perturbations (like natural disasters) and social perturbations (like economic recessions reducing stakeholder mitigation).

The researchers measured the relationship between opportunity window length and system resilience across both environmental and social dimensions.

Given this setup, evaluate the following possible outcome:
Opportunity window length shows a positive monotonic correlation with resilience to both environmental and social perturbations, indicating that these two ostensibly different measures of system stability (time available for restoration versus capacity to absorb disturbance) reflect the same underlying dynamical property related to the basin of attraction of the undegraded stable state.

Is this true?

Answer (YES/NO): YES